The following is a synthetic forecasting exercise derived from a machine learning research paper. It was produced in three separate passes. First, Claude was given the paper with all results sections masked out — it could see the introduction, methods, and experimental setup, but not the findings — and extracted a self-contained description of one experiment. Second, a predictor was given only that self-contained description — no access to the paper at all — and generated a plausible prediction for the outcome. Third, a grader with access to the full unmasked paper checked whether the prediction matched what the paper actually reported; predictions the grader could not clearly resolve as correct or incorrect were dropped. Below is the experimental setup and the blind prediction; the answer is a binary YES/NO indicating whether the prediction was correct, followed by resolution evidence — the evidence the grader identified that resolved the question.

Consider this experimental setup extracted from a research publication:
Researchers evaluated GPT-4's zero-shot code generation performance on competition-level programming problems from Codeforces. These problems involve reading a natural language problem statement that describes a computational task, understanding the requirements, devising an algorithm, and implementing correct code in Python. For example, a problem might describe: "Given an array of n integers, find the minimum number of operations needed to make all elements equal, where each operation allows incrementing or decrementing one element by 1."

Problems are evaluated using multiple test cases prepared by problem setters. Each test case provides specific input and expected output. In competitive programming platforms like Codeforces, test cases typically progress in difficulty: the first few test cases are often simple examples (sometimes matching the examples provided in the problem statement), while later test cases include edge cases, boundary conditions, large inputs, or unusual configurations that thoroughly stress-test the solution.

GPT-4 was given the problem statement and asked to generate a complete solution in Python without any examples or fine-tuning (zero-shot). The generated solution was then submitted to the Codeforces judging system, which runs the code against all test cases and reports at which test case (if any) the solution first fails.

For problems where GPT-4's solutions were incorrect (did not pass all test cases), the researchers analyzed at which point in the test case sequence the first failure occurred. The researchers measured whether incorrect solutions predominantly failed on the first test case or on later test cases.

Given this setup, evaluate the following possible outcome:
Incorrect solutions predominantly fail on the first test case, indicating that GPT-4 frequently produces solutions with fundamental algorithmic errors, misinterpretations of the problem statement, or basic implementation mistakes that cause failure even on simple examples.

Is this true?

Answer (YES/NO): YES